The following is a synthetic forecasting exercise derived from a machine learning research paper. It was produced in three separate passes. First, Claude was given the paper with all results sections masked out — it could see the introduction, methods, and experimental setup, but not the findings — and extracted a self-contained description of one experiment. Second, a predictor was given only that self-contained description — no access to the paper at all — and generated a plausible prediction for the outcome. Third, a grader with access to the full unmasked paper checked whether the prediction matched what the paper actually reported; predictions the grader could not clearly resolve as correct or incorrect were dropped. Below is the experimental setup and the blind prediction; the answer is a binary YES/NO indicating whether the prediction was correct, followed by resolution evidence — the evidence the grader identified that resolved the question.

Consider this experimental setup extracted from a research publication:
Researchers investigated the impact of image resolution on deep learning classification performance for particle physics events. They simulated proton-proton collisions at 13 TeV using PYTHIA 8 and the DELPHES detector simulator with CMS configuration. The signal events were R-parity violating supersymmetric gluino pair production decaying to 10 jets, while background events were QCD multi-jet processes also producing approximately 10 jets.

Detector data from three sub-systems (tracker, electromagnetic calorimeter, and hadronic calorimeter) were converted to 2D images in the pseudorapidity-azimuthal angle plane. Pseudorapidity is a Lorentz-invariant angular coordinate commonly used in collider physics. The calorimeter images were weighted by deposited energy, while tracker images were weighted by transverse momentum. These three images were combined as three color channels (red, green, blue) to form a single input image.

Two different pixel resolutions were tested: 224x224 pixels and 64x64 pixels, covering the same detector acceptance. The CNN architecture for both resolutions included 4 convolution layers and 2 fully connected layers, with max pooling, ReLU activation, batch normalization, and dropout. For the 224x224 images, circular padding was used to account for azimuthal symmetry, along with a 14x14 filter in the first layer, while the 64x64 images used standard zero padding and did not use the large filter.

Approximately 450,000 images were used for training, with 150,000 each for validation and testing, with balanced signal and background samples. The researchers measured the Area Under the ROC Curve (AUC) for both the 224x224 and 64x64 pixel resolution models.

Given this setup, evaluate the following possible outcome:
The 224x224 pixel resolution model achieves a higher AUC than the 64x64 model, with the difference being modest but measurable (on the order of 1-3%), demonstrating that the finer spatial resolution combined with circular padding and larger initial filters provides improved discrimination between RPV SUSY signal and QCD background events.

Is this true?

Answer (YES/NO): NO